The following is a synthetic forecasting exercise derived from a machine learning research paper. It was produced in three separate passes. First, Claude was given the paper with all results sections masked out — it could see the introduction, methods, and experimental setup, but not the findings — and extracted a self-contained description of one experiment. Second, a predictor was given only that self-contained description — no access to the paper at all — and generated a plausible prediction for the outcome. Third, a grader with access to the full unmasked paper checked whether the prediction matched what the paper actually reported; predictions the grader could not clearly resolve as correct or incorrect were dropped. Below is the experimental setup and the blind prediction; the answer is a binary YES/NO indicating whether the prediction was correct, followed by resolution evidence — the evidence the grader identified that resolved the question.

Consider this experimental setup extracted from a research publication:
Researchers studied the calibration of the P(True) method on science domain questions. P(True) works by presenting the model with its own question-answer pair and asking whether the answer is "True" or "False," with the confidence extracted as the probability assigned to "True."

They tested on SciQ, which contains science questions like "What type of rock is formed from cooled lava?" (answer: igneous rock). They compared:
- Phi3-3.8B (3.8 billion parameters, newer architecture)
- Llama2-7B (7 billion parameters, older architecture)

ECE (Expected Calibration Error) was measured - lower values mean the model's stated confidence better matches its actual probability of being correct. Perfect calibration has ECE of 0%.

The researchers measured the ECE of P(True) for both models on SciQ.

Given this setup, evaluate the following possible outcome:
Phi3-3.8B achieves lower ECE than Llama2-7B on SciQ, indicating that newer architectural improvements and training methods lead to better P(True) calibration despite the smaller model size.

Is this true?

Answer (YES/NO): NO